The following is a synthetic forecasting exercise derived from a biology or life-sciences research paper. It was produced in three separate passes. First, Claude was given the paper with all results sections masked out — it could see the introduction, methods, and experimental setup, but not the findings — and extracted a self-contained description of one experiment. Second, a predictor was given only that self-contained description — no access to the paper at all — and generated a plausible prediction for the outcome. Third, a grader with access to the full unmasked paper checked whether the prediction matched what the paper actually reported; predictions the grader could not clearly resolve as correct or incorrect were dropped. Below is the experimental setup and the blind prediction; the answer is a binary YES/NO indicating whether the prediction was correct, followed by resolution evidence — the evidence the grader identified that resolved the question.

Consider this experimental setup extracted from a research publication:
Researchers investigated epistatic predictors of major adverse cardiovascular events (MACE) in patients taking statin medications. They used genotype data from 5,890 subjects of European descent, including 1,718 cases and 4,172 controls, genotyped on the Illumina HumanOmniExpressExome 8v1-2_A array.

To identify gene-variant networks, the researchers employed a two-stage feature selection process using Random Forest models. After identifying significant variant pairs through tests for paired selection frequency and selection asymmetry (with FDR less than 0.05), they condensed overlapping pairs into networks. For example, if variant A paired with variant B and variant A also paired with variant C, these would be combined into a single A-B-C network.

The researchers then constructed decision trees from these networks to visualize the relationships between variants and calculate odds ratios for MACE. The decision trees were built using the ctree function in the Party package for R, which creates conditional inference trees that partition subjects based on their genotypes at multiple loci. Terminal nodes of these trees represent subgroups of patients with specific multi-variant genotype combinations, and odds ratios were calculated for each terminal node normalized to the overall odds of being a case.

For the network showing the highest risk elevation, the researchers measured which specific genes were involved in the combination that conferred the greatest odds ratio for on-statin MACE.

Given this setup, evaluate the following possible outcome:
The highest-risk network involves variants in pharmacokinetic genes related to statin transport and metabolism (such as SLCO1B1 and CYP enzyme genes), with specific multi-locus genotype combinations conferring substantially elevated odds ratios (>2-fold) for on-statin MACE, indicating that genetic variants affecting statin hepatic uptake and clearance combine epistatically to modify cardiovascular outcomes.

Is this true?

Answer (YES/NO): NO